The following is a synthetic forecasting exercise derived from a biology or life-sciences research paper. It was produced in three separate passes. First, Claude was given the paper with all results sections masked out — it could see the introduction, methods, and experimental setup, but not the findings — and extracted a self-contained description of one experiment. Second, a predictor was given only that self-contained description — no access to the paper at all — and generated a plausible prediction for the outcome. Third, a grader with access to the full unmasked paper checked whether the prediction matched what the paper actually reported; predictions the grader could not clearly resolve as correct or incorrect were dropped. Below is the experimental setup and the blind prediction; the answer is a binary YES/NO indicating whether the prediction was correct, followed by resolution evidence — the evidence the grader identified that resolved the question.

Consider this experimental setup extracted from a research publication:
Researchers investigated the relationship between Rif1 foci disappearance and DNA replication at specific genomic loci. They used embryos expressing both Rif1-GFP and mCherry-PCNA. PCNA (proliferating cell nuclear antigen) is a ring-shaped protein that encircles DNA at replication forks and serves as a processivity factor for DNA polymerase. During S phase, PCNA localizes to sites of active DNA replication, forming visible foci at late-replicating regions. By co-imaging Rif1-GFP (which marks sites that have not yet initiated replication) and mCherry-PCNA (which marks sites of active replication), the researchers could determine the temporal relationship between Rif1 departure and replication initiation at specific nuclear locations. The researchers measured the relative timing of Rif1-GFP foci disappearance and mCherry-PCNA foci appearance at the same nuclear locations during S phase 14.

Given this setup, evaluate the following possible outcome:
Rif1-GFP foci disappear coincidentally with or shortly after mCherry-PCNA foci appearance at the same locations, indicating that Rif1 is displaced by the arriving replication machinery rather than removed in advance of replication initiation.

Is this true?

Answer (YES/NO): NO